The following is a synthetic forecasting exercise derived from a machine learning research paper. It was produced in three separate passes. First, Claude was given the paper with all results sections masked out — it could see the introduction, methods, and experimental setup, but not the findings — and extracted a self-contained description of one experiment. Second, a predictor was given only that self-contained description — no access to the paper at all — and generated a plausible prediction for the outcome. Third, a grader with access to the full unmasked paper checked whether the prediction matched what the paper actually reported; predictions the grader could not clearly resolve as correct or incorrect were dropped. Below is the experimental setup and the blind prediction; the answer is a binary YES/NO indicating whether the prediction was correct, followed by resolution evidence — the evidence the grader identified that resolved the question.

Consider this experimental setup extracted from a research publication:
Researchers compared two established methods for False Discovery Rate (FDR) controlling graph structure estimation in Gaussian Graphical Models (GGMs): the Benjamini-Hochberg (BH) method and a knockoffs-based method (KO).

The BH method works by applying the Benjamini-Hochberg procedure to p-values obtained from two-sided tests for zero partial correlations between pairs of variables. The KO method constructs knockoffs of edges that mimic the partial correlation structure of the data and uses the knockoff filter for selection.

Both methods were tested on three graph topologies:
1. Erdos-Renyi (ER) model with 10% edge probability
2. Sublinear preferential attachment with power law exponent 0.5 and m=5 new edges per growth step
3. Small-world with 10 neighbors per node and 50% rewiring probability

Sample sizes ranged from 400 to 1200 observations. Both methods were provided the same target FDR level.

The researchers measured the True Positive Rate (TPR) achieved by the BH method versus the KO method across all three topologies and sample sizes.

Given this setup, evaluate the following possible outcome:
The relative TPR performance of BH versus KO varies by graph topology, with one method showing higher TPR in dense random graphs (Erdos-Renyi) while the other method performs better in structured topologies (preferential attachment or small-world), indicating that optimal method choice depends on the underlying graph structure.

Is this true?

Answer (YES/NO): NO